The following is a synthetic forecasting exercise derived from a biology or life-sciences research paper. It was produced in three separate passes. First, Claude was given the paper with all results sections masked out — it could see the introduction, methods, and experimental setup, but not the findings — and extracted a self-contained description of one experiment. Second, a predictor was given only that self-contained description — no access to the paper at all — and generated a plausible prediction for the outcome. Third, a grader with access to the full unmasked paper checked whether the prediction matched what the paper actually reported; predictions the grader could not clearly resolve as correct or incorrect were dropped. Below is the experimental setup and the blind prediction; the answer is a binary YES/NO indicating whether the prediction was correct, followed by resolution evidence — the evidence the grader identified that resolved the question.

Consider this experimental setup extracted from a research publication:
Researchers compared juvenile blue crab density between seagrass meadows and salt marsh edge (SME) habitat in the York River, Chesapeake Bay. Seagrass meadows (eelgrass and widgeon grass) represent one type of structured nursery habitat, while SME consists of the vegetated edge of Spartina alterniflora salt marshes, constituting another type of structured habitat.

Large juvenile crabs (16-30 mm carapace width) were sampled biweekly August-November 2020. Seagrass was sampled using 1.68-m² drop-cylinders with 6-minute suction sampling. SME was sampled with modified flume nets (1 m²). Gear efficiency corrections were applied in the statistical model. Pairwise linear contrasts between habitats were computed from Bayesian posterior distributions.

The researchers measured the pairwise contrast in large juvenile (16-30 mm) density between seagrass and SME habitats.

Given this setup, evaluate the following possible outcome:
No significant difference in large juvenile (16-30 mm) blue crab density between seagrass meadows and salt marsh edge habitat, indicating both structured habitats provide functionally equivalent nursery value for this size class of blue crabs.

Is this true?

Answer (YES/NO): NO